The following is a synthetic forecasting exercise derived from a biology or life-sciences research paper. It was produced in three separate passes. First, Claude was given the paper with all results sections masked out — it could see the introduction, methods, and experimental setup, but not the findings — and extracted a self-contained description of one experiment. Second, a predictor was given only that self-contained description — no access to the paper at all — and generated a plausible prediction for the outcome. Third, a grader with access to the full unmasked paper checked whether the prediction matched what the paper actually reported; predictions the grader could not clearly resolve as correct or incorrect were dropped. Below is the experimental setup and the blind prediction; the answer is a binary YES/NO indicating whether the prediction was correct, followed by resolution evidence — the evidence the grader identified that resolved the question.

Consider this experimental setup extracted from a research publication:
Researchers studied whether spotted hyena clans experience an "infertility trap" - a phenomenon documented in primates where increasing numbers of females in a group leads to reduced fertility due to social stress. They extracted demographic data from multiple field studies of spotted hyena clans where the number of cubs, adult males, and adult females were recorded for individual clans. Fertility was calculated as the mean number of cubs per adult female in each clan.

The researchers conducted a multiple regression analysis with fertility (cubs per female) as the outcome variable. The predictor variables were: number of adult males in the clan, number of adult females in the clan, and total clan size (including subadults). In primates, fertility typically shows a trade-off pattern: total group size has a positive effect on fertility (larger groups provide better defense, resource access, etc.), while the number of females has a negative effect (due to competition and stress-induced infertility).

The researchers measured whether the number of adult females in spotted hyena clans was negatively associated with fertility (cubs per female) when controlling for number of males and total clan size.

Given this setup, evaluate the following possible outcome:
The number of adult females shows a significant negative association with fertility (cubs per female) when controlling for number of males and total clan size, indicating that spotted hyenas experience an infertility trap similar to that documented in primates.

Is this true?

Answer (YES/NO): NO